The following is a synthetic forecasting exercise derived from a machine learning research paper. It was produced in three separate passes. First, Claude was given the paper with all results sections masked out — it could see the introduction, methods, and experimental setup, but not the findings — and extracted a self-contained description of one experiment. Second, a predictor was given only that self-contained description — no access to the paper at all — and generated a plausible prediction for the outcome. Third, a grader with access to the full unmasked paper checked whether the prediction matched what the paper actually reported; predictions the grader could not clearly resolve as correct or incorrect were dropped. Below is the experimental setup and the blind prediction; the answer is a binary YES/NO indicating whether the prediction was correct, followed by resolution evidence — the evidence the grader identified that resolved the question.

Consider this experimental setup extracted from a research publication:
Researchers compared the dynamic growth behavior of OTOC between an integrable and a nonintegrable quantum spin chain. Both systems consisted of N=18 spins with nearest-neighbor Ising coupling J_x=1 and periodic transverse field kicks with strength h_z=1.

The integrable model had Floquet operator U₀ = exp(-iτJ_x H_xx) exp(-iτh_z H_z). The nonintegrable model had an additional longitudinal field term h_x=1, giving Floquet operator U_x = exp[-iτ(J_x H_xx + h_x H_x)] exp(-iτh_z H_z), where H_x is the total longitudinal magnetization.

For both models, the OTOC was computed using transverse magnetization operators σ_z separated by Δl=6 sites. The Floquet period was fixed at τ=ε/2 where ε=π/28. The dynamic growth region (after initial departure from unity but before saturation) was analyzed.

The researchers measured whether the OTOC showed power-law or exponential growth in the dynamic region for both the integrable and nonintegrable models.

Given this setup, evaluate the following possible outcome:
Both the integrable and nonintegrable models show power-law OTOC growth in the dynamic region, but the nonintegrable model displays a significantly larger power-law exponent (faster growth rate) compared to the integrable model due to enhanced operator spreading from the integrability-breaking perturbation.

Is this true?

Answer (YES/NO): NO